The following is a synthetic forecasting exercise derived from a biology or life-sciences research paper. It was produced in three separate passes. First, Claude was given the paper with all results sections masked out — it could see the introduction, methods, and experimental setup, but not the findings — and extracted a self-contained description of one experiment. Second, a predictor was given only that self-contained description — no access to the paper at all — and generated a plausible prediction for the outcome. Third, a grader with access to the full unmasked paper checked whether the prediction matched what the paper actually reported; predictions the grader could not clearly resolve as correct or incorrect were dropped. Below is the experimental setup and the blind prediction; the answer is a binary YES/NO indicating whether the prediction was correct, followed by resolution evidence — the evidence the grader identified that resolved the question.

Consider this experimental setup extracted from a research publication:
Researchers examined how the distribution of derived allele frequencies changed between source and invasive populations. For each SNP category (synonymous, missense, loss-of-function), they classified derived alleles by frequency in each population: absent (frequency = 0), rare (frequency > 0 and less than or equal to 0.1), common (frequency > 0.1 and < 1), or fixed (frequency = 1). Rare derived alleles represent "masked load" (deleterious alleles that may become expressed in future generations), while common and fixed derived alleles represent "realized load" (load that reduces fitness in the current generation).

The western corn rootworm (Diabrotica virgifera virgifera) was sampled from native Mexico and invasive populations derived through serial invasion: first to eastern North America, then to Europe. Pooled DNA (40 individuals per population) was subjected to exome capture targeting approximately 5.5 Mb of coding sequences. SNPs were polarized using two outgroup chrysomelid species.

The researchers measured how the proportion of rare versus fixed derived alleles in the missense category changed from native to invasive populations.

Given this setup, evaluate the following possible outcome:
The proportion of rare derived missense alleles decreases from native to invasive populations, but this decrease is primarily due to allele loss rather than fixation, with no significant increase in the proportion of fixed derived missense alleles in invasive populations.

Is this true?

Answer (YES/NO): NO